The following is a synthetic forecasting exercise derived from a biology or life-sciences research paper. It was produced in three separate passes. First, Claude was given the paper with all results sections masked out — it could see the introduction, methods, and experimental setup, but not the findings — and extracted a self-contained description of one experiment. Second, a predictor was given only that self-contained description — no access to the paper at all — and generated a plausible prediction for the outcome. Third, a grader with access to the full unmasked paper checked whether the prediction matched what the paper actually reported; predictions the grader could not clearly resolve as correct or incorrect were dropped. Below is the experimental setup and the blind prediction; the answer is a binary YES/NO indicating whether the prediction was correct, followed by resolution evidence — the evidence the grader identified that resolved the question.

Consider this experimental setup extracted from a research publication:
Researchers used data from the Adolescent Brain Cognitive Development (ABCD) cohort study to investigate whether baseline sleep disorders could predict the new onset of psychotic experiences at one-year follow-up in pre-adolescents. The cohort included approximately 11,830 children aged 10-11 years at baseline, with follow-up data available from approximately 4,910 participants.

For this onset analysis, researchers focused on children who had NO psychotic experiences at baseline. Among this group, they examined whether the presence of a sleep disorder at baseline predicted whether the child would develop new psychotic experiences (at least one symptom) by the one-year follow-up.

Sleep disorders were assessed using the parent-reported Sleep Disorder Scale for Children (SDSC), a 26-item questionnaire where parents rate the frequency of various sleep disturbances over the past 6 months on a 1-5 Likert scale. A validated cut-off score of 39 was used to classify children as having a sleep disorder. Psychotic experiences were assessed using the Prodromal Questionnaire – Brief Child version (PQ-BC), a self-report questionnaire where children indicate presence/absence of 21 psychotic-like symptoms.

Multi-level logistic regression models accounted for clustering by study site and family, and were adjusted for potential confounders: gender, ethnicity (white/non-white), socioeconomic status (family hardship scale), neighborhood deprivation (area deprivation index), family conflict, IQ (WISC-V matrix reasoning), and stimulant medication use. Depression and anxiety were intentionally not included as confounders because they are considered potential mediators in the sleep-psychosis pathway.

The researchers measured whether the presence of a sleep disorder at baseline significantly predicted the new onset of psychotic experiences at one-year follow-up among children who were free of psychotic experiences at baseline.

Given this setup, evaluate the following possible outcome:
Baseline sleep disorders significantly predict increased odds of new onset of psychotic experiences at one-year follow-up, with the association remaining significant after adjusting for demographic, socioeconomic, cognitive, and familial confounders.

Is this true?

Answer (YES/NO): YES